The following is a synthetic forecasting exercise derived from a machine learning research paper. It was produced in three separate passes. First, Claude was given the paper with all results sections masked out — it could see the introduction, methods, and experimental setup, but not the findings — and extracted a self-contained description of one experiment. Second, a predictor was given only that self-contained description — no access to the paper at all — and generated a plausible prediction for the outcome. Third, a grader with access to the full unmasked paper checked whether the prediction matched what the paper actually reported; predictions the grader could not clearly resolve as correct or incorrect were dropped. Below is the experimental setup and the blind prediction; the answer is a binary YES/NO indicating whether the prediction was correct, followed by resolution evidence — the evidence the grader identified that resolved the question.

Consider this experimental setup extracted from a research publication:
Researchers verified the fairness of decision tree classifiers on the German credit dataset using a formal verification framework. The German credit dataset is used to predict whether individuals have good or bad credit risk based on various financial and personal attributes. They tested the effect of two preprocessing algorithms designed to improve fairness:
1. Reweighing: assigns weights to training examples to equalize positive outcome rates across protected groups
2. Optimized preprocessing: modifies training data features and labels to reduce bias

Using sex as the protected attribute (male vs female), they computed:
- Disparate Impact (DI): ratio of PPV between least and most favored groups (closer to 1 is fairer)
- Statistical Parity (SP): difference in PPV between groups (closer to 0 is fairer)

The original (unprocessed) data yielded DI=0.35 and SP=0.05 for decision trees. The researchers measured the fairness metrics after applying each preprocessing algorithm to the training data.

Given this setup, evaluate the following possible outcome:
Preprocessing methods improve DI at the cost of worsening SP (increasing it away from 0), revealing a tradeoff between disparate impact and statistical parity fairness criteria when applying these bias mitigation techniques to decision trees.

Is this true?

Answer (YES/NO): YES